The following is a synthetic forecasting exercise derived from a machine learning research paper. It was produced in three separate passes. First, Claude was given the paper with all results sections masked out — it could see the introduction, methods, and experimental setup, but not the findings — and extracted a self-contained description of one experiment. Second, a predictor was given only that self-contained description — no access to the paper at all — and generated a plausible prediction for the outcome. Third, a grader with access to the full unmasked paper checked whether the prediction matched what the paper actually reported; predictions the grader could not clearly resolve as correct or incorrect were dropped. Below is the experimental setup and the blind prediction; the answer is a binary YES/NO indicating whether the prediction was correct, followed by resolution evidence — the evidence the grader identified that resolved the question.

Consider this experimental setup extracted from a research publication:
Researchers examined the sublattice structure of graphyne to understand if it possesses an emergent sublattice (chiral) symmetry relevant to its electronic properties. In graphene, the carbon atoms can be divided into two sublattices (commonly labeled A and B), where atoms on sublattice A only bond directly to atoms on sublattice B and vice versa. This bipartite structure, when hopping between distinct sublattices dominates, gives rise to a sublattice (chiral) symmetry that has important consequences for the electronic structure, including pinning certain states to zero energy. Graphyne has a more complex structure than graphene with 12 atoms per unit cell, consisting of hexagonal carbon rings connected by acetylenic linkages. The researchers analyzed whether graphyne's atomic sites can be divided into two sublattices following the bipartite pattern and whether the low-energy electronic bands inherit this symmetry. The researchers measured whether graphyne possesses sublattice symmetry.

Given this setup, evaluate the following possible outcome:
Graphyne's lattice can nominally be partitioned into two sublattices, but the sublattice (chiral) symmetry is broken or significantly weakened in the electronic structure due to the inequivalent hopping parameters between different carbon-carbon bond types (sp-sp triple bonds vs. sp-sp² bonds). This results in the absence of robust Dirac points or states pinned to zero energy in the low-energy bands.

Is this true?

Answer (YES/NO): NO